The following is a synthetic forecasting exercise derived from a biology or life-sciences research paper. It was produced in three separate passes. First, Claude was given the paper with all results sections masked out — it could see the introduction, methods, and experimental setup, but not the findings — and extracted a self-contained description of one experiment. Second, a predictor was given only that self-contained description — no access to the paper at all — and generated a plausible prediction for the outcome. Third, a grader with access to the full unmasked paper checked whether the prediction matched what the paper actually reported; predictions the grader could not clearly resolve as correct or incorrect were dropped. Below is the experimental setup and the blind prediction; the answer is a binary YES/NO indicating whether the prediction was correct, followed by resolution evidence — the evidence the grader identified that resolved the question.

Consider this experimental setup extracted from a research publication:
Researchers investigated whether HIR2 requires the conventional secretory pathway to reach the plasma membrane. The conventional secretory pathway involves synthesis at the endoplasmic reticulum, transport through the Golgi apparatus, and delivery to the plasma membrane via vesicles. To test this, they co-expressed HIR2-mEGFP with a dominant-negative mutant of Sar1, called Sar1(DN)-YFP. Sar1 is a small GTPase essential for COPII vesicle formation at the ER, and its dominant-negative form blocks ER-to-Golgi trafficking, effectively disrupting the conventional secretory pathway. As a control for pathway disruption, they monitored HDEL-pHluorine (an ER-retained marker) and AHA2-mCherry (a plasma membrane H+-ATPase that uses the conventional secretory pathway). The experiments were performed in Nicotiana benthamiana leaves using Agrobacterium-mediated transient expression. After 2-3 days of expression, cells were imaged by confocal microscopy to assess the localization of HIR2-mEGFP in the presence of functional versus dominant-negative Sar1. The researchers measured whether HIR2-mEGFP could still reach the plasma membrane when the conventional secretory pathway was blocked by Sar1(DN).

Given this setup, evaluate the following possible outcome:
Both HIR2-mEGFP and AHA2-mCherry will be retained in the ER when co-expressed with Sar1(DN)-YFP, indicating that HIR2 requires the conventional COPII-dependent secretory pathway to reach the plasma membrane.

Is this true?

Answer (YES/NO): NO